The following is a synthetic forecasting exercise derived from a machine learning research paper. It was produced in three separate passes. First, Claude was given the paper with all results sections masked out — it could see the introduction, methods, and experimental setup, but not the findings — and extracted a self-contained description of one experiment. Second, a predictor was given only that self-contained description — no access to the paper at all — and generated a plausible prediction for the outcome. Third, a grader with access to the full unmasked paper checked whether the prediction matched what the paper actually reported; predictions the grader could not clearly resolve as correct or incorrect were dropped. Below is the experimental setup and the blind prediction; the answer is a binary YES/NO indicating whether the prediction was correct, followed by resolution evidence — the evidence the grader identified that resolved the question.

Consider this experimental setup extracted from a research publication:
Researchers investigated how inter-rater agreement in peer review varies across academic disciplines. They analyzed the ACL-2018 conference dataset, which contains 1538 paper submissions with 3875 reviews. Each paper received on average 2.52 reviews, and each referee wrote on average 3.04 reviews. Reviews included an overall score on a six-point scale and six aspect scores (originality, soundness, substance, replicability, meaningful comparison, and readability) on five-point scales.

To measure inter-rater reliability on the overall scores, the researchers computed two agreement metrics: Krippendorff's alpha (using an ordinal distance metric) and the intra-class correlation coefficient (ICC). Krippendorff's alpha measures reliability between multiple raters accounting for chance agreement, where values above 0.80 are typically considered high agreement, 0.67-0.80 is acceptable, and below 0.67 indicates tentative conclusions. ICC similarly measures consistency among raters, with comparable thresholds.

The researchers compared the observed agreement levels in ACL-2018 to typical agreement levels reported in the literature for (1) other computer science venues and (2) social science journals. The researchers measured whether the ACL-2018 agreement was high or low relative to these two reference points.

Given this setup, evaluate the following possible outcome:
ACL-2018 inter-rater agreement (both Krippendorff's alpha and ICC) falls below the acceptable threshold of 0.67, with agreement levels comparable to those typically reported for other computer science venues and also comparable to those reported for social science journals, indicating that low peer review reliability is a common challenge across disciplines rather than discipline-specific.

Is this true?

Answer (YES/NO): NO